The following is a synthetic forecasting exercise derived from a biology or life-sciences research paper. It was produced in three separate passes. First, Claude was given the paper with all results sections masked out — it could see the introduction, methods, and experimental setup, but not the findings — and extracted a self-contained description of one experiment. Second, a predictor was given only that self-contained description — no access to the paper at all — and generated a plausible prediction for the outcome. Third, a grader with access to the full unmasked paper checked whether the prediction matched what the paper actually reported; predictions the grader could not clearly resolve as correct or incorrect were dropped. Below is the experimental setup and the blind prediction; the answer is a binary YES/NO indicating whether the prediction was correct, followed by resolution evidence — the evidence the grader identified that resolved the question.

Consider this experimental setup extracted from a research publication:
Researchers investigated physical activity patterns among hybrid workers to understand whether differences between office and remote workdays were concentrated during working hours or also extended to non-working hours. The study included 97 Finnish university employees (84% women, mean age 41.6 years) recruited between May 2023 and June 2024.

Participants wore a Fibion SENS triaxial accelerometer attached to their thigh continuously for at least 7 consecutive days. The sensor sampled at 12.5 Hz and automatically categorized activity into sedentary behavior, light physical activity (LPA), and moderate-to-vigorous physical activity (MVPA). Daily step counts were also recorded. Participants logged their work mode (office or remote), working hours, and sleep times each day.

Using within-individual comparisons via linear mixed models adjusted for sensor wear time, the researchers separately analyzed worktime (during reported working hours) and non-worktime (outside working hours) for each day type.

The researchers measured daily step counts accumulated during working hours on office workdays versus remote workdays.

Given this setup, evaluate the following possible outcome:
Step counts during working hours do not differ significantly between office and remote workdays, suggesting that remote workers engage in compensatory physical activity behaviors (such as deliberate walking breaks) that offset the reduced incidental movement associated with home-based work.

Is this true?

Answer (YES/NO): NO